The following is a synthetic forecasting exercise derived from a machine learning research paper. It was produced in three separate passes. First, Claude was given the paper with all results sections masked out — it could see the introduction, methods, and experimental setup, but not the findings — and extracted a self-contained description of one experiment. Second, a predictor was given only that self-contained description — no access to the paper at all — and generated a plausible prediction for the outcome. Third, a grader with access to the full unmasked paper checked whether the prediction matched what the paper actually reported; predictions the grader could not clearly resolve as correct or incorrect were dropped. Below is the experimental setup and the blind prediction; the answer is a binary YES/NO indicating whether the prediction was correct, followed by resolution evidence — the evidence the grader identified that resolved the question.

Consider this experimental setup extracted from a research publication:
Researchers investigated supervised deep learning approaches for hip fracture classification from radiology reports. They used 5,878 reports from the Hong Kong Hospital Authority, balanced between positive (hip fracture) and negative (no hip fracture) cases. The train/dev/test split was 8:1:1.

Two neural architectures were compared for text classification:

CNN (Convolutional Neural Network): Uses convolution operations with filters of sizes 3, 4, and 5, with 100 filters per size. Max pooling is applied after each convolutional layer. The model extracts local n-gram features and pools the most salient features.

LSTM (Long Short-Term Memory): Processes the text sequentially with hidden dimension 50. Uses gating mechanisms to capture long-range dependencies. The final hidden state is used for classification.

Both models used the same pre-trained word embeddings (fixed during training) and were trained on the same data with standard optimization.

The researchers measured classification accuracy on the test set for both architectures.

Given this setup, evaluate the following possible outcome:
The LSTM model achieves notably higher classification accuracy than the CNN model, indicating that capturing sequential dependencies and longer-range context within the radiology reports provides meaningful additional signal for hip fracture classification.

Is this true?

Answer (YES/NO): NO